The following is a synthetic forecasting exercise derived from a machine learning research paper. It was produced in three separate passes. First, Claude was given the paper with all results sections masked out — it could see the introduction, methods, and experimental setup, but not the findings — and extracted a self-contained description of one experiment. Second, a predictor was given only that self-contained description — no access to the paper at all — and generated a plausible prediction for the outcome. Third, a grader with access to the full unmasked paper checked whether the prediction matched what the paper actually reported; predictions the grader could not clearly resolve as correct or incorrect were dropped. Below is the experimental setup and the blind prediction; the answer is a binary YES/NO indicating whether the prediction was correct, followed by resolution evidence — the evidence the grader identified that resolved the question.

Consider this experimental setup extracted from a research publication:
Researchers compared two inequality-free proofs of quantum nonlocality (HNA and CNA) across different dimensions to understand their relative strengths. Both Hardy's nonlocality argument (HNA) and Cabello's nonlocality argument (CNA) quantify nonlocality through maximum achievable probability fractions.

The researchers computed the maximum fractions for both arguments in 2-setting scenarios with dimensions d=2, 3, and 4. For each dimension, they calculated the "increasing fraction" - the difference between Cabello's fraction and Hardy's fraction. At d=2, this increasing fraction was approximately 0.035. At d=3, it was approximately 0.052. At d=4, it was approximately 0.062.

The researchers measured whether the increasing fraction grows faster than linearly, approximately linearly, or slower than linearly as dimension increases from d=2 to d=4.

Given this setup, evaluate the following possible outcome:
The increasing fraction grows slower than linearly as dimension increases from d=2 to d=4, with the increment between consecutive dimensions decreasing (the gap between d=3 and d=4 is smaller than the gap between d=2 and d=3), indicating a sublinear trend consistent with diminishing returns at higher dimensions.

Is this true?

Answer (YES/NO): YES